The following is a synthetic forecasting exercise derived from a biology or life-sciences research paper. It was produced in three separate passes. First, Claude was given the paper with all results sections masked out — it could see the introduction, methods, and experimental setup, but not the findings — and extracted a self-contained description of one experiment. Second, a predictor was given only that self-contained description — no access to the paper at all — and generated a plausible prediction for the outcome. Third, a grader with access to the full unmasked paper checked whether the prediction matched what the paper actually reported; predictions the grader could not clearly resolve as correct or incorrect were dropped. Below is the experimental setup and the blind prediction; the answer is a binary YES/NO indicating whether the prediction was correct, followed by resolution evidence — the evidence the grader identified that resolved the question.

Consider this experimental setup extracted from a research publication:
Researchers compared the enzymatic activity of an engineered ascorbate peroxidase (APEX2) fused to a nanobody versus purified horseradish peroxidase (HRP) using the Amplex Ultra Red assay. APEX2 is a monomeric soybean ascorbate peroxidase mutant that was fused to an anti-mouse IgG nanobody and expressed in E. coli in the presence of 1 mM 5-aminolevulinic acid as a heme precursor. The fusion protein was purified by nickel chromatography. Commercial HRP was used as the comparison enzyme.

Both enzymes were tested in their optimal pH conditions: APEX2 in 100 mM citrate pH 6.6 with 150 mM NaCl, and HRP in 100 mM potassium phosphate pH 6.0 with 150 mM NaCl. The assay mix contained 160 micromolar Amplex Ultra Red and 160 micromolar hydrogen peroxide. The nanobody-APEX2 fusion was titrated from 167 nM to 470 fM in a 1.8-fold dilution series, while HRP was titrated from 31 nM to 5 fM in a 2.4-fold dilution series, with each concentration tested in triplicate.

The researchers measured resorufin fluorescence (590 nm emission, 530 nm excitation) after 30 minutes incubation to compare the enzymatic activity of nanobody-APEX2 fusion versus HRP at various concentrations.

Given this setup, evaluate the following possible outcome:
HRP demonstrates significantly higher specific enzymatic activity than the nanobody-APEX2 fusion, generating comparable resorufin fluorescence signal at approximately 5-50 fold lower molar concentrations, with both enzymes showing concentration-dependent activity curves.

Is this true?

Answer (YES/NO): NO